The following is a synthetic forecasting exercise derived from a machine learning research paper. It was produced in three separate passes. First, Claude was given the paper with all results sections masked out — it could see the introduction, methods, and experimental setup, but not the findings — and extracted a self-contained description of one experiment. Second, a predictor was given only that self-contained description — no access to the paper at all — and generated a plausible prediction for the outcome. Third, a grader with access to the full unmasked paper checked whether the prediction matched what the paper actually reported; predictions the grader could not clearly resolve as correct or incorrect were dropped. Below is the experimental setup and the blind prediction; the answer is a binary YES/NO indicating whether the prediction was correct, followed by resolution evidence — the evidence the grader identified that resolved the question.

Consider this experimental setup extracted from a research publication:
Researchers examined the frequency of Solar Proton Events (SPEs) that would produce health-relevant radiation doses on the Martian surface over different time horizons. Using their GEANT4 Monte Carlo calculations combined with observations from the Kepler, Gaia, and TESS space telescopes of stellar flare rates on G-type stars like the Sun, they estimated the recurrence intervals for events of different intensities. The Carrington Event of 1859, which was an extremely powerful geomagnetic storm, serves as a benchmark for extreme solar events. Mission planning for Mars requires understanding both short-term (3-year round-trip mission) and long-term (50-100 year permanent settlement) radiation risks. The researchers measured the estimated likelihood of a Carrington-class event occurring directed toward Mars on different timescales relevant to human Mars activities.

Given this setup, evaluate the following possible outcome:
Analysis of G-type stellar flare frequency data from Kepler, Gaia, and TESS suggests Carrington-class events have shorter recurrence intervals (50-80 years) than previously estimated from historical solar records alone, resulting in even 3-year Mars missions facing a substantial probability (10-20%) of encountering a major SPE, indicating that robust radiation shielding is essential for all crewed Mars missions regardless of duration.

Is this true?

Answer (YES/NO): NO